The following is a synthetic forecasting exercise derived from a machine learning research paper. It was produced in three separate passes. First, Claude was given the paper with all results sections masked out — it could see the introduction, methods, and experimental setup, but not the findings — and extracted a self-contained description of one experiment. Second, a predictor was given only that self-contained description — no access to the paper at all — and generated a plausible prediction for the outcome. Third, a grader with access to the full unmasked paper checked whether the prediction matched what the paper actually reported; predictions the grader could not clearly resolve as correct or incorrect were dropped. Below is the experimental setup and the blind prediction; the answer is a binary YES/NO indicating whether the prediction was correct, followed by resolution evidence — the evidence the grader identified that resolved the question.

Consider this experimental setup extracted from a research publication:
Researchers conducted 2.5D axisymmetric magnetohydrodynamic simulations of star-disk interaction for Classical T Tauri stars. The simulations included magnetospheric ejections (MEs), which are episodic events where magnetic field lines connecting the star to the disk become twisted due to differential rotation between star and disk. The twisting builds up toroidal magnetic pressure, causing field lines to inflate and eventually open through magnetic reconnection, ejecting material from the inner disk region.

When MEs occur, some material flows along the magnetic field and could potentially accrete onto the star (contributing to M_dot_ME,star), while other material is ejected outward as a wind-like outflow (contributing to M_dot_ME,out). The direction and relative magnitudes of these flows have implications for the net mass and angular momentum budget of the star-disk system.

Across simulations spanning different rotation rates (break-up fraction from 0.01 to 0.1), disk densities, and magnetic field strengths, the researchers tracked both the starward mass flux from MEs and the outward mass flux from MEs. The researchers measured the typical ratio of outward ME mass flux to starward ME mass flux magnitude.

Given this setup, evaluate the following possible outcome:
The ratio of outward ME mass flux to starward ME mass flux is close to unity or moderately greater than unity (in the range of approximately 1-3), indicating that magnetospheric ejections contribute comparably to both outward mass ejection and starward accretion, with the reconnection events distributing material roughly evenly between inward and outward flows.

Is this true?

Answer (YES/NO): NO